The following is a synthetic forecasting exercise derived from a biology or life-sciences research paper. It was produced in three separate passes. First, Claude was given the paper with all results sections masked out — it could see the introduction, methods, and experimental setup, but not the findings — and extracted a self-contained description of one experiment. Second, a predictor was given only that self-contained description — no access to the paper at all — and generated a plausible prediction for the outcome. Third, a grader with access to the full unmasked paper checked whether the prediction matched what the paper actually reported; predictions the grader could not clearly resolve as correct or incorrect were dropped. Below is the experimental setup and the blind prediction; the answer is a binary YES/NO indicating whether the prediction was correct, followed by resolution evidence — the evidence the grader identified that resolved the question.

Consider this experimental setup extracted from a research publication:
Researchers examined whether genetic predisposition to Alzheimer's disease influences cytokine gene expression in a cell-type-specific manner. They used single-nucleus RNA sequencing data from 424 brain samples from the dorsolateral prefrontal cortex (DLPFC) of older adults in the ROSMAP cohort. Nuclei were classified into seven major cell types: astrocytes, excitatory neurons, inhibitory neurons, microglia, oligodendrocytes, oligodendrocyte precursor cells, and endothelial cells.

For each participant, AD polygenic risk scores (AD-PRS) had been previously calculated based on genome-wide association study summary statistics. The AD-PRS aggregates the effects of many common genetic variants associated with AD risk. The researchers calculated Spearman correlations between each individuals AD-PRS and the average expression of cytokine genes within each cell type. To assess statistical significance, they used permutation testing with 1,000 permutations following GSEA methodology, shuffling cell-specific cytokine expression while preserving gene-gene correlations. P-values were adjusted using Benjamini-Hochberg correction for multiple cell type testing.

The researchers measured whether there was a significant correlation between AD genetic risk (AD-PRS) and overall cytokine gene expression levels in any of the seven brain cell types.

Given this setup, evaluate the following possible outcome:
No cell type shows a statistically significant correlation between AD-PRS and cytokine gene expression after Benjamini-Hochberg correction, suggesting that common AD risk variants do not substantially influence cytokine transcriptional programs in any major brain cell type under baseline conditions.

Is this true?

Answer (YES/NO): NO